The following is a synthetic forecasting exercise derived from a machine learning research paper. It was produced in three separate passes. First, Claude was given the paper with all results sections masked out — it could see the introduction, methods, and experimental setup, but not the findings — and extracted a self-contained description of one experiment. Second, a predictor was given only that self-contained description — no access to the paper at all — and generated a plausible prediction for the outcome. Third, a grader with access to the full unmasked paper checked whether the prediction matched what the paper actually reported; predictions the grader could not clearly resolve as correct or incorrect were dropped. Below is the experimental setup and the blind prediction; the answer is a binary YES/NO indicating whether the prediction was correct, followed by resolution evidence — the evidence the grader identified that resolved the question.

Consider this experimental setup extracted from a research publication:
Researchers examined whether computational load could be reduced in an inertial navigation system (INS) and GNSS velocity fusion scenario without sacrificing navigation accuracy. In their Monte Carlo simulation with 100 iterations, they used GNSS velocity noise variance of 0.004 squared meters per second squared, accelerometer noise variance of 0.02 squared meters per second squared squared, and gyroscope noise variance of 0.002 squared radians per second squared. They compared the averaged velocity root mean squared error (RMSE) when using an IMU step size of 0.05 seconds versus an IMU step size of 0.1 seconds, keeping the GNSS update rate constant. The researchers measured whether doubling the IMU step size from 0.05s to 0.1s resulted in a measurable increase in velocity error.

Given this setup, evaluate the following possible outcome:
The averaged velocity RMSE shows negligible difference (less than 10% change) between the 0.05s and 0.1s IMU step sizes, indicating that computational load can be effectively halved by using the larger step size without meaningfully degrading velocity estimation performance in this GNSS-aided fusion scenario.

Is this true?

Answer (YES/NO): YES